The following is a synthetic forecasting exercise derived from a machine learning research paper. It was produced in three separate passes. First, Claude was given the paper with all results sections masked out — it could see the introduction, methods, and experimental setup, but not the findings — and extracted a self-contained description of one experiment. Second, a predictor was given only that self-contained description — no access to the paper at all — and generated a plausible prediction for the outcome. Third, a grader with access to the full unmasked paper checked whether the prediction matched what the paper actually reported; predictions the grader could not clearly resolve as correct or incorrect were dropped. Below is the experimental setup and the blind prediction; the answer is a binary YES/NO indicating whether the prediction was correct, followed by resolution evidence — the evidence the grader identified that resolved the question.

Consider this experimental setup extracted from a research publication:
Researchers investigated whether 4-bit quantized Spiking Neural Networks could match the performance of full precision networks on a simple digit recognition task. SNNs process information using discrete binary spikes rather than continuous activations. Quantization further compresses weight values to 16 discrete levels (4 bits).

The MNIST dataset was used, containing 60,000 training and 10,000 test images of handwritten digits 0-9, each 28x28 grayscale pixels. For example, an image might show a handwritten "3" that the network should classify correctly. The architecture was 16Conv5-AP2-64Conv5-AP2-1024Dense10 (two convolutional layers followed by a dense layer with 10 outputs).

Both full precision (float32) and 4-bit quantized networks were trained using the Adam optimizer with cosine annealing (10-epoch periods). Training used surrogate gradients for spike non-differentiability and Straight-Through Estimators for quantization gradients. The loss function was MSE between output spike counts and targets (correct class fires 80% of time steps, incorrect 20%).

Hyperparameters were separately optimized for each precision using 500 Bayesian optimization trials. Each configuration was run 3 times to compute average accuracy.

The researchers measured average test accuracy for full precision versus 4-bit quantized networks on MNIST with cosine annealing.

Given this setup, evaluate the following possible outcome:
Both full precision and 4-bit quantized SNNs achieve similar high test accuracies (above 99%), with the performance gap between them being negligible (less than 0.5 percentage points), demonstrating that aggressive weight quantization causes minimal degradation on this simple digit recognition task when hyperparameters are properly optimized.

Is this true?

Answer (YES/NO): YES